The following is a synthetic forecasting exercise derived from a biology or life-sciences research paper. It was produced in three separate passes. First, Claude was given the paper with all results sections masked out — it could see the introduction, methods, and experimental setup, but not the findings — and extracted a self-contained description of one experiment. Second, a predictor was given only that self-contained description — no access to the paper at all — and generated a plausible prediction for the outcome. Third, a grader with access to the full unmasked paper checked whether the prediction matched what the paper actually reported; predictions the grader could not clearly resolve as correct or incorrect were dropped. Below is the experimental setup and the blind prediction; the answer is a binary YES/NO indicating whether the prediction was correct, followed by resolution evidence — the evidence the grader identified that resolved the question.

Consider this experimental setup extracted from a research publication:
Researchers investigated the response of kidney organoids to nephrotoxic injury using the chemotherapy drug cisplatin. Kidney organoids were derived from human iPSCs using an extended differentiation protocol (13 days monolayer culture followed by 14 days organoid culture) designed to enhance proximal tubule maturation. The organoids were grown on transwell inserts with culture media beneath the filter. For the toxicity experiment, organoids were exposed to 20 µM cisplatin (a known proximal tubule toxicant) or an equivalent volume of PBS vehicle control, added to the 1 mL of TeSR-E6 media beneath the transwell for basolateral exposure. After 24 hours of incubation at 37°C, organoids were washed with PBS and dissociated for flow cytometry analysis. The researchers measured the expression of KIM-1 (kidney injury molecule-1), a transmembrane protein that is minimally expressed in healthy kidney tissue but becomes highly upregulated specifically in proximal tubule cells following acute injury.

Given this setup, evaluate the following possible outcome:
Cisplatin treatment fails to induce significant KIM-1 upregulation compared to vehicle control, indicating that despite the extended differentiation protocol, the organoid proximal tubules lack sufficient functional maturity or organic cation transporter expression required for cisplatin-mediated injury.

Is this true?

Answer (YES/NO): NO